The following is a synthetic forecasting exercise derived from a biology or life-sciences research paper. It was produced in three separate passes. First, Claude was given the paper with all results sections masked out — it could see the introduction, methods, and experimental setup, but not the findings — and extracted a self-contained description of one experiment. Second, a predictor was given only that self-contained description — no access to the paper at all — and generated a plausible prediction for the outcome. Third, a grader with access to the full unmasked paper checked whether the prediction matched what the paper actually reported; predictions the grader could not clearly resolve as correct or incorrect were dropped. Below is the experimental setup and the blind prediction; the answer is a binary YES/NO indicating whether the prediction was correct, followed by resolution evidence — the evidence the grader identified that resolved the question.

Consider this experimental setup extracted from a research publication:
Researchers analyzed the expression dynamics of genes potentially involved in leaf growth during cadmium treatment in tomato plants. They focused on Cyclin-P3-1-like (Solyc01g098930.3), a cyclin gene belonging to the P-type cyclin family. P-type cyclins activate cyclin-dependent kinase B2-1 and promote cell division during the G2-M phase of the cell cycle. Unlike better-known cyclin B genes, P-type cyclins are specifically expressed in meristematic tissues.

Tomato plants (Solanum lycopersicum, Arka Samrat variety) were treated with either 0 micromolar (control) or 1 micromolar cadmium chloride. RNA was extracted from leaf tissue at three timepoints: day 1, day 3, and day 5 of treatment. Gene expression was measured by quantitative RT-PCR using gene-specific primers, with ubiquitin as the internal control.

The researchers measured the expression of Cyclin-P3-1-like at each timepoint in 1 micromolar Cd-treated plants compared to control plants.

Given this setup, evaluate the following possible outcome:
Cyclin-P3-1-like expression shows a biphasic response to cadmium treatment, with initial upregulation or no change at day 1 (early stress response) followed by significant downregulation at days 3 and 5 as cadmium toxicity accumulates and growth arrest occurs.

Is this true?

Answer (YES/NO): NO